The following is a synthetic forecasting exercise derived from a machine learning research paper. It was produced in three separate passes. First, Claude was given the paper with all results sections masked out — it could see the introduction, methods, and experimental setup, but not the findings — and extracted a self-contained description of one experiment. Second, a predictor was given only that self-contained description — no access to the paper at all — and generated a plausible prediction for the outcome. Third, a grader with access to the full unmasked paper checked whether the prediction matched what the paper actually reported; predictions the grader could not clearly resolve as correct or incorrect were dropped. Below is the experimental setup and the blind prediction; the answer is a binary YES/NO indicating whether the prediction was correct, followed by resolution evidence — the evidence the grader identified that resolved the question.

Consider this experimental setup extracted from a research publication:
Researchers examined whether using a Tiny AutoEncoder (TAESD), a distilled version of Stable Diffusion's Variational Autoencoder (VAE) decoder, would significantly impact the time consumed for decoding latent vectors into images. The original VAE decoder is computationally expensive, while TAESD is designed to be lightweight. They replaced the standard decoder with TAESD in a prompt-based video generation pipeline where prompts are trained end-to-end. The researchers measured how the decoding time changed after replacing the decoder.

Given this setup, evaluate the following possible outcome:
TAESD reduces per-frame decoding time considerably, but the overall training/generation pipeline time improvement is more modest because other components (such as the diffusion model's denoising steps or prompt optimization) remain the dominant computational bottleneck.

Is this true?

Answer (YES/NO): YES